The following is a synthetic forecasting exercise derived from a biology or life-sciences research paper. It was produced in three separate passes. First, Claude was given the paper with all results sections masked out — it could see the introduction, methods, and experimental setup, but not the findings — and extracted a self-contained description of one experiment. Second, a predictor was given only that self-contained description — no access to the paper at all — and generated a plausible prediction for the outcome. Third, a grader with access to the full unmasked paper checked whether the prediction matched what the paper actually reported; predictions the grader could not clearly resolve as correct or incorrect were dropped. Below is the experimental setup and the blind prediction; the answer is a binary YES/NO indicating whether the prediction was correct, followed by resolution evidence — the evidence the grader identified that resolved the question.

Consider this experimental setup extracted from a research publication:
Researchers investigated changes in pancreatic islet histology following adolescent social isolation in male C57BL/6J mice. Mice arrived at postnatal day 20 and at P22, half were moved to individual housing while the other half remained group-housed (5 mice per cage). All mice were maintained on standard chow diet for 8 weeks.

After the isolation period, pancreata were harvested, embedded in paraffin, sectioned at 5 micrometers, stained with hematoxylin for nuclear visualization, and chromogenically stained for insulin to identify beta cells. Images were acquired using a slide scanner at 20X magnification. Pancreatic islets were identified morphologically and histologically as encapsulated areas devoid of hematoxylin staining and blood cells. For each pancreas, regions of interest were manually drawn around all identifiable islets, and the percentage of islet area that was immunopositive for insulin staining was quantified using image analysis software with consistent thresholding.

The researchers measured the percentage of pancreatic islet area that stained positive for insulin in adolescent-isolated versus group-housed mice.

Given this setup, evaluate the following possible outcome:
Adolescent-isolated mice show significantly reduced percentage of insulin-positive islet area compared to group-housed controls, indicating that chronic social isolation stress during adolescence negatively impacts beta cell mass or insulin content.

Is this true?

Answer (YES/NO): YES